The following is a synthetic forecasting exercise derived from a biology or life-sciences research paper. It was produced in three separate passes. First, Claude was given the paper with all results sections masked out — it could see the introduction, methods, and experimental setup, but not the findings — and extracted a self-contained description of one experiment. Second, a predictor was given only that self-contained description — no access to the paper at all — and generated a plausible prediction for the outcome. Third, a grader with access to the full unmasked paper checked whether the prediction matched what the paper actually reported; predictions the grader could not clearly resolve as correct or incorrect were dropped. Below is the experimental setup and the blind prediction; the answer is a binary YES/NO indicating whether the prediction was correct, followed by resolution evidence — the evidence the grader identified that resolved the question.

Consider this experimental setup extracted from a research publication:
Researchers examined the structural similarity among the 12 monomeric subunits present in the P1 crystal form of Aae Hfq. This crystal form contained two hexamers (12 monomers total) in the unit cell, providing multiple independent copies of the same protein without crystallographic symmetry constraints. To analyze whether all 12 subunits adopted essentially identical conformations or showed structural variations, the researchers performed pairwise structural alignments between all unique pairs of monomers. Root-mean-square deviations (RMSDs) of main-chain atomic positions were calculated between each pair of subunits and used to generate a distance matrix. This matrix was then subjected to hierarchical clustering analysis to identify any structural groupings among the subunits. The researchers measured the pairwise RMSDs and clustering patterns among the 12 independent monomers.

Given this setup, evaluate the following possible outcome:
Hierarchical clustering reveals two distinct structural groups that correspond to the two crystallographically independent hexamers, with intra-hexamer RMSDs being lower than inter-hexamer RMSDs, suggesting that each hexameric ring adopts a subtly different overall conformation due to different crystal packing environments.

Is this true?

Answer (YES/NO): YES